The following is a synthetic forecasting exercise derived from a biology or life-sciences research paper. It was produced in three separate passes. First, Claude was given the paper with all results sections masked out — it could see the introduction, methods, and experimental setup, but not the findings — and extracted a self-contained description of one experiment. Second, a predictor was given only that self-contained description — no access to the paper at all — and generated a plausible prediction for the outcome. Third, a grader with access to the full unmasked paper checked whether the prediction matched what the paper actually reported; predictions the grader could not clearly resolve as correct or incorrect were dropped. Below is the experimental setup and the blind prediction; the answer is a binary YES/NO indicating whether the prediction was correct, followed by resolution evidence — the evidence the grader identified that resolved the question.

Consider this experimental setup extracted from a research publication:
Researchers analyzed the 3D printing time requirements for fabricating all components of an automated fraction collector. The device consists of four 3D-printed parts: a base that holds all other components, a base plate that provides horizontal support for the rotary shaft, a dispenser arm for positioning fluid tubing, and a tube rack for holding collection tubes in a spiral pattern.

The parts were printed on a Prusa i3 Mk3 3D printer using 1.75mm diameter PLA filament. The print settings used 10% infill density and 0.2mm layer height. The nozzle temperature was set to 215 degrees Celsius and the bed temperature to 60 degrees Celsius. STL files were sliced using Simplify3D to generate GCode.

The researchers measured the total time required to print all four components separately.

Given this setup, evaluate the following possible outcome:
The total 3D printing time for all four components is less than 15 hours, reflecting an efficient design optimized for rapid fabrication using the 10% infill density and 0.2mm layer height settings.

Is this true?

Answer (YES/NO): NO